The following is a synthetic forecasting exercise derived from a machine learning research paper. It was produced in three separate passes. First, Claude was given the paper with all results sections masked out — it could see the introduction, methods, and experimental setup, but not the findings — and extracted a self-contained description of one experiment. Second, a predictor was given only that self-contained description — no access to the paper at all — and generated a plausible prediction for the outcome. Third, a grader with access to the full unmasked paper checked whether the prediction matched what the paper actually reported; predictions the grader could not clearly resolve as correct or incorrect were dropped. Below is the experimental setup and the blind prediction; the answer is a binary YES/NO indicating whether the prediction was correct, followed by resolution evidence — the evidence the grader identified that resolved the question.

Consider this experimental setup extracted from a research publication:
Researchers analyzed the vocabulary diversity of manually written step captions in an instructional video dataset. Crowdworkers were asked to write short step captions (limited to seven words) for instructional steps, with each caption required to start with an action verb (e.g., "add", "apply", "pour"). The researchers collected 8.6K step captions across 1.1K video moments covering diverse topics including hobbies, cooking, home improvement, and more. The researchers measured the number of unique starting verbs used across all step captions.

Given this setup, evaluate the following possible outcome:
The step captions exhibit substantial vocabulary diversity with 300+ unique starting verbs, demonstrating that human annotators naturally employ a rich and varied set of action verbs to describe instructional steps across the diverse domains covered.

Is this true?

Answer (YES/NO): YES